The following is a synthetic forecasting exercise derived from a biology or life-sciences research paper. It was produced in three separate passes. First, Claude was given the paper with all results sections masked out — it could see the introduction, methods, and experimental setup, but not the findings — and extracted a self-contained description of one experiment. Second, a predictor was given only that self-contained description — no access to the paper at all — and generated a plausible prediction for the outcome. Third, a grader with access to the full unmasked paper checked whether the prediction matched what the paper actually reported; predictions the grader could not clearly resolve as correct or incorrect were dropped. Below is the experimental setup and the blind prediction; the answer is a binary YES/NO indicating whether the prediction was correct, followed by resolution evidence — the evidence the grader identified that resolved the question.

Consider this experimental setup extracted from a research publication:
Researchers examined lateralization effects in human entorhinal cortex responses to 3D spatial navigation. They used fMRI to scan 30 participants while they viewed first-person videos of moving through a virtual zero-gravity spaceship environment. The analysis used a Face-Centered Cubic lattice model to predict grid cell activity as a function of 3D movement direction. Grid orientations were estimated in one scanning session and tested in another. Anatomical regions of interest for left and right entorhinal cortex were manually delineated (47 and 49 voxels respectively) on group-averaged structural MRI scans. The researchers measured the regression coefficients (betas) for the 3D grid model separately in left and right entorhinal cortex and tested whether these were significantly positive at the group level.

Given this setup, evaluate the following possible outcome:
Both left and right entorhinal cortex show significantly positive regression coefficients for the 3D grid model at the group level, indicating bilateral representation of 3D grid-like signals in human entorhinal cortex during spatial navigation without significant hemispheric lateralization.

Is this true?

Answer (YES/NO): NO